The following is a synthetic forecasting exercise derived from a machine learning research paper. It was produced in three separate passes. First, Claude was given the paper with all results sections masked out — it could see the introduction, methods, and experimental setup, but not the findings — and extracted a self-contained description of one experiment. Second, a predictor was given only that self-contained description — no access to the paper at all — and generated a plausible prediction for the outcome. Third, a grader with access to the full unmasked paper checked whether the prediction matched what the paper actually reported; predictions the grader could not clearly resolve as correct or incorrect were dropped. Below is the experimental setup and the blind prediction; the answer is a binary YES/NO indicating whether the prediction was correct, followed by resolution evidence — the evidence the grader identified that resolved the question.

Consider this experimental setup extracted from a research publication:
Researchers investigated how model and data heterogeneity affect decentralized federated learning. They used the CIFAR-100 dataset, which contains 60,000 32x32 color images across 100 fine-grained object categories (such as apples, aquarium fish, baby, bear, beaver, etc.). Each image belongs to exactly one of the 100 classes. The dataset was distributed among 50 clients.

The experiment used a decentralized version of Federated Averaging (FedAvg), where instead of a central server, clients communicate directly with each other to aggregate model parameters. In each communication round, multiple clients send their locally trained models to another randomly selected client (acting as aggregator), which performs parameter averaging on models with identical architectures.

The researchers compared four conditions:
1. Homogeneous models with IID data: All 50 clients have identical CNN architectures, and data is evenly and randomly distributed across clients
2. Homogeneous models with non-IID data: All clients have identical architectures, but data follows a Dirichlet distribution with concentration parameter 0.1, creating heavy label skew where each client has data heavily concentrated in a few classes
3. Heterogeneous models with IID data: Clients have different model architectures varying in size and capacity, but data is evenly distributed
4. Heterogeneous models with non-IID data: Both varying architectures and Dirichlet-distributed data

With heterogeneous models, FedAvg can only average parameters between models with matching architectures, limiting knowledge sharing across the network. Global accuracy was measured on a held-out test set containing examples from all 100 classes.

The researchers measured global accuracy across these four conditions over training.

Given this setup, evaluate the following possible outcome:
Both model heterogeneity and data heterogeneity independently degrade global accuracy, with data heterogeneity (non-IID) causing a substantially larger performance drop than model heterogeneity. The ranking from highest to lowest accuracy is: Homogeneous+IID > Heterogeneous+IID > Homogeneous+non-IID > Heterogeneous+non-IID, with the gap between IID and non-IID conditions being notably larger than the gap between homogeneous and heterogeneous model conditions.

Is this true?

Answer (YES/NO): NO